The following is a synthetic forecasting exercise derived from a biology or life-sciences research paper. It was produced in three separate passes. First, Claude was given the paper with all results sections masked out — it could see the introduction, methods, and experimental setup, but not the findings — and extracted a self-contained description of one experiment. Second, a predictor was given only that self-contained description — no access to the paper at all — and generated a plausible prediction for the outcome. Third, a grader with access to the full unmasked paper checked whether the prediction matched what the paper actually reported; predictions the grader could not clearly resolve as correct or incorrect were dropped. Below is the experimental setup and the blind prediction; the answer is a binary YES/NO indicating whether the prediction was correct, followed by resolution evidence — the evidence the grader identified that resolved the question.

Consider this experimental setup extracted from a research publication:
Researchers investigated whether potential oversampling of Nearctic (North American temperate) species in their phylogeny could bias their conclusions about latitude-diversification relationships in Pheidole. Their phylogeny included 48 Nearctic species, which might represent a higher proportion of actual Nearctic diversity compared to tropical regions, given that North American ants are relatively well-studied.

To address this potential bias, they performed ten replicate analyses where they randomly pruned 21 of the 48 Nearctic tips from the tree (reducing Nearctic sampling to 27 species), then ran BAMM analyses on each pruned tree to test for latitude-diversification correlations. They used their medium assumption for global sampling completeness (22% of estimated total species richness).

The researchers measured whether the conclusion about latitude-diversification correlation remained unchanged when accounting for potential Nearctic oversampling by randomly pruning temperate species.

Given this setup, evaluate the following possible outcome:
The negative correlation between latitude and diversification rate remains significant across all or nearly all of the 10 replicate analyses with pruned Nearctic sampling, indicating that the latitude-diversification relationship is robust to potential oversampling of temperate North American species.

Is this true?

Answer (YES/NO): NO